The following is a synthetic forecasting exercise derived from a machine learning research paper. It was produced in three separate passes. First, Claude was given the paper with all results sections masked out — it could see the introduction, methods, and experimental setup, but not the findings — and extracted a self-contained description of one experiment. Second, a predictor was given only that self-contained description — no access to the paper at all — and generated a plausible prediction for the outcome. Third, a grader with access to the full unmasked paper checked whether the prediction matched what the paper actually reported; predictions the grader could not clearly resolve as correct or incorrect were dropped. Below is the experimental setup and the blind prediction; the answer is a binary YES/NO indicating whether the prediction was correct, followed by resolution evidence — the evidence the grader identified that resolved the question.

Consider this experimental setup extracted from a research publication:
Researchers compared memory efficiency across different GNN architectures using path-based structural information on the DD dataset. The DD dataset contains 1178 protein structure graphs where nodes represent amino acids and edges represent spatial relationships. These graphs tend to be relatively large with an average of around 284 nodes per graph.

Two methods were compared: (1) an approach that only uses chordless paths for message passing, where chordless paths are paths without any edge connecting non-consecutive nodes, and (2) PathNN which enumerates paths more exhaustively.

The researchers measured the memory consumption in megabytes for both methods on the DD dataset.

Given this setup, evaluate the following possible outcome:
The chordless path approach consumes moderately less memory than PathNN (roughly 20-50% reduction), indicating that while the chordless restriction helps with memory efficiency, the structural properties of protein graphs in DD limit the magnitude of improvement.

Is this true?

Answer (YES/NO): NO